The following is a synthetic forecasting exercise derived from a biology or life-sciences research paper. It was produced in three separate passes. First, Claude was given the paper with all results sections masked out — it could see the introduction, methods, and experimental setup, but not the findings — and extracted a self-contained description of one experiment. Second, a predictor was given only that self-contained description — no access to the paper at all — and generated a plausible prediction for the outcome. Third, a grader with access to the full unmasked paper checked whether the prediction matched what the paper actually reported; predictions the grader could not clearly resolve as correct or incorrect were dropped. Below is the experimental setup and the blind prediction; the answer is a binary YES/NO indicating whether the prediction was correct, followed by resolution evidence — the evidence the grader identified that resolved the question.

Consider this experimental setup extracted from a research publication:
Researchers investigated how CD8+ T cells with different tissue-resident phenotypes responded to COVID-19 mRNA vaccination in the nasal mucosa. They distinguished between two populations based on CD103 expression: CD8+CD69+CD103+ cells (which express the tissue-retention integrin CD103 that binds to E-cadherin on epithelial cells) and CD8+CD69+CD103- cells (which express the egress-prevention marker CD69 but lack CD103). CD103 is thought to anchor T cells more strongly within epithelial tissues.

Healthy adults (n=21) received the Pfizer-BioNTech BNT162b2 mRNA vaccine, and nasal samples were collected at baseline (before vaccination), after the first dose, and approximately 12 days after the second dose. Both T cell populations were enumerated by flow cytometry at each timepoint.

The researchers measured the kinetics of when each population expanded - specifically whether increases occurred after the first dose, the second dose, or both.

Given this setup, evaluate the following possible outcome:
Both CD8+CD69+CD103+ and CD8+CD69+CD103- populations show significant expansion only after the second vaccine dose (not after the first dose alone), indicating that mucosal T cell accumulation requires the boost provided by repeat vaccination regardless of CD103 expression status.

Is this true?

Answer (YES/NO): NO